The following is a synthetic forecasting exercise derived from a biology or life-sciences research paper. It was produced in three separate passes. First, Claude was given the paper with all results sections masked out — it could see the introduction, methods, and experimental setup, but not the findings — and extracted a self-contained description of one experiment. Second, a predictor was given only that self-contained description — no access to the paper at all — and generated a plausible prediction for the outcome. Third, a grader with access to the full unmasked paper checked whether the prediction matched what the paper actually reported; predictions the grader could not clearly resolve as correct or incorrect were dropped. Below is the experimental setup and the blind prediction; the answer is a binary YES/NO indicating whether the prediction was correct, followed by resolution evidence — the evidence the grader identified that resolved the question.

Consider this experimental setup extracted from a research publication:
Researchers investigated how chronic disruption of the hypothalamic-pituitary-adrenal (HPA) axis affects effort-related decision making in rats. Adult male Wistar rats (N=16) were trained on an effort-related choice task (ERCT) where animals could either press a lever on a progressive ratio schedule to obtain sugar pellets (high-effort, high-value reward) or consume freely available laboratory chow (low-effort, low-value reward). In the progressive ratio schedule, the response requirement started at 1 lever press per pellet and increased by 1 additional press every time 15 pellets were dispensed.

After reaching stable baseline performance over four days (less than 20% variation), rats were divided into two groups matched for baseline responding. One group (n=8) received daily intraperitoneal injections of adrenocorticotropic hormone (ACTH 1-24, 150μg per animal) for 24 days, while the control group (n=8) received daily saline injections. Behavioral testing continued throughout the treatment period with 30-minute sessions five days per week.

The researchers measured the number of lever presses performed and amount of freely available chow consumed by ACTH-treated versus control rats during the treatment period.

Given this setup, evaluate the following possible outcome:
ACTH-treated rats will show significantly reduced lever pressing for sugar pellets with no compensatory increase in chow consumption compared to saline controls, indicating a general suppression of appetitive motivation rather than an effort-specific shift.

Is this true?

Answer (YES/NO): YES